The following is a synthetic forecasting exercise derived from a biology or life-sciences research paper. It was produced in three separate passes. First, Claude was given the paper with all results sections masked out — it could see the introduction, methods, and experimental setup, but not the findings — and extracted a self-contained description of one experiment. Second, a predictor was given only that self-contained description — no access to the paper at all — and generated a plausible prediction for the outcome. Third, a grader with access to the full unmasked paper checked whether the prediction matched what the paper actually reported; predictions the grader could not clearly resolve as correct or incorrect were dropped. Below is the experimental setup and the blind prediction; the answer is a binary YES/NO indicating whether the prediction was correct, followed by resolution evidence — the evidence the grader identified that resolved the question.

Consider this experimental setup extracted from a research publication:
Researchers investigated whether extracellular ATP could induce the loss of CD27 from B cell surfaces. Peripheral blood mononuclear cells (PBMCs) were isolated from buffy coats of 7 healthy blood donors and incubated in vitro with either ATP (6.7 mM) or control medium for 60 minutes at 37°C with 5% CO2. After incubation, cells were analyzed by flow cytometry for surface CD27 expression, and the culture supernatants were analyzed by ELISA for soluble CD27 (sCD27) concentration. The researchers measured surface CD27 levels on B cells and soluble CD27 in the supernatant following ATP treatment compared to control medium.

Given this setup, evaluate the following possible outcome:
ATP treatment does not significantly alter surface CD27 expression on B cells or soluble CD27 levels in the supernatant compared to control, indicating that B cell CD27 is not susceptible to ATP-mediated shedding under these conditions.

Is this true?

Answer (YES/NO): NO